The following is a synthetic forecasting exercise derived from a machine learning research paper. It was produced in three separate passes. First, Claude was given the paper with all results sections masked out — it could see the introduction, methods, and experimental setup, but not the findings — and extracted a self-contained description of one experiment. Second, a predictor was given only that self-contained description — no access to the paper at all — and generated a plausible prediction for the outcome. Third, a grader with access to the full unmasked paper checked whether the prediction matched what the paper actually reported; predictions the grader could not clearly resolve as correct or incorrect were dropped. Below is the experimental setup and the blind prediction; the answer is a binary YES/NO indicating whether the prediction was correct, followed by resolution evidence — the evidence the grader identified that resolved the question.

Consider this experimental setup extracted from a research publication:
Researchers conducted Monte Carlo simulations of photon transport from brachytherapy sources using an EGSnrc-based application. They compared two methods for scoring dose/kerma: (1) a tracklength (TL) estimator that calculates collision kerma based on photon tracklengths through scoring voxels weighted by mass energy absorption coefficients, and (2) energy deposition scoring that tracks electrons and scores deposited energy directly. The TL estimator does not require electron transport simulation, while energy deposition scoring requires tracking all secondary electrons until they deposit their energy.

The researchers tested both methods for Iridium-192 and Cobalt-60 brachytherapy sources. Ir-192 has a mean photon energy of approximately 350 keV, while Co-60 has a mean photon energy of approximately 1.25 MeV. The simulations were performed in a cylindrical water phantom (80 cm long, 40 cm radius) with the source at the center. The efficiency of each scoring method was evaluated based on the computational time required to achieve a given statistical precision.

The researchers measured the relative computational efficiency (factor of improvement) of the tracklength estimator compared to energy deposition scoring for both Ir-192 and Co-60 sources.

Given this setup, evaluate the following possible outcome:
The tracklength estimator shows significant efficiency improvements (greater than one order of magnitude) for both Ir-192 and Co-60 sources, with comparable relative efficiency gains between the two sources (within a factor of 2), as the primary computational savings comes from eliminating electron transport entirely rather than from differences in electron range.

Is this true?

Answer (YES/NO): NO